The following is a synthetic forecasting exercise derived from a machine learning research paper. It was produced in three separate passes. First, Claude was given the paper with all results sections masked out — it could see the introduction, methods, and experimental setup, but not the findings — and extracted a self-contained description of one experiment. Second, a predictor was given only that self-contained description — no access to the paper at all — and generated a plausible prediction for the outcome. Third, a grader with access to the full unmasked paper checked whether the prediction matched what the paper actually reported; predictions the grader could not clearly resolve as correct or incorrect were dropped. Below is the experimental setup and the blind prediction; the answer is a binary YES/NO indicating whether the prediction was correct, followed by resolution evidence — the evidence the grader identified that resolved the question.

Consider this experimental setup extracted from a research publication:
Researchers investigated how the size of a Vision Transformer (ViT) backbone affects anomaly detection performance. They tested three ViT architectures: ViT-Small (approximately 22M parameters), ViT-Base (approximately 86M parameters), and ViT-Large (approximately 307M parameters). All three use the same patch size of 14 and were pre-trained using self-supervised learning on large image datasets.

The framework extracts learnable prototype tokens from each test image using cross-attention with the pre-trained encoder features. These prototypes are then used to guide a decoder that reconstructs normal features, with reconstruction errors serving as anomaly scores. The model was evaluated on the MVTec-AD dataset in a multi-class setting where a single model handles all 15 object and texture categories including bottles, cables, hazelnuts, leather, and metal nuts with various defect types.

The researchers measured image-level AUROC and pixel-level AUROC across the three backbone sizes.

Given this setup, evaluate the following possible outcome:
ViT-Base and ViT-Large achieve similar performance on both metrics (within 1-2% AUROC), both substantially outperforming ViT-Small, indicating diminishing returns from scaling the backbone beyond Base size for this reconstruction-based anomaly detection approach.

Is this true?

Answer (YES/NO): NO